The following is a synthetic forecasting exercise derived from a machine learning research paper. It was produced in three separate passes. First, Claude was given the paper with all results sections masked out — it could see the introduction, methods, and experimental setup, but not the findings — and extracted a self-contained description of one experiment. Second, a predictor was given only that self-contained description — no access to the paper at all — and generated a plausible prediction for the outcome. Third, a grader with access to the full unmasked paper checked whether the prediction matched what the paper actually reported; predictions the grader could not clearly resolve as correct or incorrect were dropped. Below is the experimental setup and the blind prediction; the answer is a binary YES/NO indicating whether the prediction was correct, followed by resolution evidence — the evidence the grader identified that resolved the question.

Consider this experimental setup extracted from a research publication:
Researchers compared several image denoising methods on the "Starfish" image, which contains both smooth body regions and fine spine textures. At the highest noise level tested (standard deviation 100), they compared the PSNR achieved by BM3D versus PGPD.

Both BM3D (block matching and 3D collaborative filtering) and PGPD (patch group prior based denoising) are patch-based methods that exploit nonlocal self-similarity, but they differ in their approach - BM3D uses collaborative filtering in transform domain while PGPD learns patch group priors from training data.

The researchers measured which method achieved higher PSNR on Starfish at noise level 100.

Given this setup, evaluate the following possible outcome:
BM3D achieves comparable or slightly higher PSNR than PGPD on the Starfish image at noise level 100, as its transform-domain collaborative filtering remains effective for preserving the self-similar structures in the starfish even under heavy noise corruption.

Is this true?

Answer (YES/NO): YES